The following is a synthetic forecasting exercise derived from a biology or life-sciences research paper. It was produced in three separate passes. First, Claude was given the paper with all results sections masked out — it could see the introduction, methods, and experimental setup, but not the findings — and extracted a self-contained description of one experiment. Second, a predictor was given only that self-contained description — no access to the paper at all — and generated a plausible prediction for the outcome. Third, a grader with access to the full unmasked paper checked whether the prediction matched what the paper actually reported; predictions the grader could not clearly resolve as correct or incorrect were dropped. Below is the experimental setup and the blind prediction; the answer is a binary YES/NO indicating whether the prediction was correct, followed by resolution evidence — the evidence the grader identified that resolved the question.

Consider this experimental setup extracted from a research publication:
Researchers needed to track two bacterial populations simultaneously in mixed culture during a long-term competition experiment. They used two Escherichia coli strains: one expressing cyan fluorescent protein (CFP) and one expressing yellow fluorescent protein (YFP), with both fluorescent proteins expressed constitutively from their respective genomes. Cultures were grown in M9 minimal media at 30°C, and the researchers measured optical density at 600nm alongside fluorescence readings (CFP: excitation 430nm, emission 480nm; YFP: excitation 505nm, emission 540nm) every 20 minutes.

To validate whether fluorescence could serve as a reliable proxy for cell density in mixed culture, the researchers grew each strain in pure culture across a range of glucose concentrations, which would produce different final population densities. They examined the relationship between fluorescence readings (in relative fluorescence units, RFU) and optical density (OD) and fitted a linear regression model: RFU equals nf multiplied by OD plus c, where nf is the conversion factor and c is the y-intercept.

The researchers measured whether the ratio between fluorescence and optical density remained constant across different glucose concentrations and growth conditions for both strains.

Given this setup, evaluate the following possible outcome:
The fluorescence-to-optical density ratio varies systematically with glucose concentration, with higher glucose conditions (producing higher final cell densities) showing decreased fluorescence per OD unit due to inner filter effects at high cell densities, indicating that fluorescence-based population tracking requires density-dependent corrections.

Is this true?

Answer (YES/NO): NO